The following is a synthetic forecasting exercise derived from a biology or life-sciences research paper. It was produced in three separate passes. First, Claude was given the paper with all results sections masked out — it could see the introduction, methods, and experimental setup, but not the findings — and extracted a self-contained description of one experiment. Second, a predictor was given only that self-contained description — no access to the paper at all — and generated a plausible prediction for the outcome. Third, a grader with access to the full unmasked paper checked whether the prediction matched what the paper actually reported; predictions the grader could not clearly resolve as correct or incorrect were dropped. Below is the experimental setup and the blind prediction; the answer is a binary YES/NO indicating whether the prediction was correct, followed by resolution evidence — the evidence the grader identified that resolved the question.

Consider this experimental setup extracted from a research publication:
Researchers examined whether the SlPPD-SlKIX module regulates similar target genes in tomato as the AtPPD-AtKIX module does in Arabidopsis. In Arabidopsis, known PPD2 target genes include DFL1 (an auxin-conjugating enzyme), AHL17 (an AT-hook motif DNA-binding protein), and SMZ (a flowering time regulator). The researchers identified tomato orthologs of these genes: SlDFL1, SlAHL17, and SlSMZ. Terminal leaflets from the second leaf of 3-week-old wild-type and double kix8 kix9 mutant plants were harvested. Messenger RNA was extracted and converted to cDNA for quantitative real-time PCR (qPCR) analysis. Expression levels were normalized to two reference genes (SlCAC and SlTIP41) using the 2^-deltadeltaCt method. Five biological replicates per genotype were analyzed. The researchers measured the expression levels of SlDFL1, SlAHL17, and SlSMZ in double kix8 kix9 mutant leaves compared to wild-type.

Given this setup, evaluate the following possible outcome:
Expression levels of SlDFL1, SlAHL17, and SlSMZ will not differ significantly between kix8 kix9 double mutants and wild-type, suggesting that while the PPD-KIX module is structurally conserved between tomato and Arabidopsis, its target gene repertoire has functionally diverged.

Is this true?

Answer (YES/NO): NO